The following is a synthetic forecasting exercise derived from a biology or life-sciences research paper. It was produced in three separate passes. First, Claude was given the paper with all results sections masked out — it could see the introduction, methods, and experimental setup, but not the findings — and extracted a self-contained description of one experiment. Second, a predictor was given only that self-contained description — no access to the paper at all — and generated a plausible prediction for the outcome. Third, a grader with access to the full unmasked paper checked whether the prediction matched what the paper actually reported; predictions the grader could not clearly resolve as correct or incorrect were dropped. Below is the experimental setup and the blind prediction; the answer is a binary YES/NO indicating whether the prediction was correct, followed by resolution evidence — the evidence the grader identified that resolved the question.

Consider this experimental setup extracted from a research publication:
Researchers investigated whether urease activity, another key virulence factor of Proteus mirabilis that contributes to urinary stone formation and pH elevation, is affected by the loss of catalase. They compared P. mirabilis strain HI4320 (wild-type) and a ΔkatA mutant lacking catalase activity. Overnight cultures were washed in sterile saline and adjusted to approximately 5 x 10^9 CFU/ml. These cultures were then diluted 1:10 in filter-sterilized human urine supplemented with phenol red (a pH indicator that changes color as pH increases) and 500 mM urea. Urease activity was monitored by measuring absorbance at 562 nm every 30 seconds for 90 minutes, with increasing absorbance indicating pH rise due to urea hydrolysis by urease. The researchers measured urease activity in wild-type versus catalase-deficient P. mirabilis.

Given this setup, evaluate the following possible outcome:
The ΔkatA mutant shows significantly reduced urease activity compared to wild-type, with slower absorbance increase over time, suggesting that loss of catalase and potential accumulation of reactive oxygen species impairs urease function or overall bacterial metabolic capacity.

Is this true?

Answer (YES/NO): NO